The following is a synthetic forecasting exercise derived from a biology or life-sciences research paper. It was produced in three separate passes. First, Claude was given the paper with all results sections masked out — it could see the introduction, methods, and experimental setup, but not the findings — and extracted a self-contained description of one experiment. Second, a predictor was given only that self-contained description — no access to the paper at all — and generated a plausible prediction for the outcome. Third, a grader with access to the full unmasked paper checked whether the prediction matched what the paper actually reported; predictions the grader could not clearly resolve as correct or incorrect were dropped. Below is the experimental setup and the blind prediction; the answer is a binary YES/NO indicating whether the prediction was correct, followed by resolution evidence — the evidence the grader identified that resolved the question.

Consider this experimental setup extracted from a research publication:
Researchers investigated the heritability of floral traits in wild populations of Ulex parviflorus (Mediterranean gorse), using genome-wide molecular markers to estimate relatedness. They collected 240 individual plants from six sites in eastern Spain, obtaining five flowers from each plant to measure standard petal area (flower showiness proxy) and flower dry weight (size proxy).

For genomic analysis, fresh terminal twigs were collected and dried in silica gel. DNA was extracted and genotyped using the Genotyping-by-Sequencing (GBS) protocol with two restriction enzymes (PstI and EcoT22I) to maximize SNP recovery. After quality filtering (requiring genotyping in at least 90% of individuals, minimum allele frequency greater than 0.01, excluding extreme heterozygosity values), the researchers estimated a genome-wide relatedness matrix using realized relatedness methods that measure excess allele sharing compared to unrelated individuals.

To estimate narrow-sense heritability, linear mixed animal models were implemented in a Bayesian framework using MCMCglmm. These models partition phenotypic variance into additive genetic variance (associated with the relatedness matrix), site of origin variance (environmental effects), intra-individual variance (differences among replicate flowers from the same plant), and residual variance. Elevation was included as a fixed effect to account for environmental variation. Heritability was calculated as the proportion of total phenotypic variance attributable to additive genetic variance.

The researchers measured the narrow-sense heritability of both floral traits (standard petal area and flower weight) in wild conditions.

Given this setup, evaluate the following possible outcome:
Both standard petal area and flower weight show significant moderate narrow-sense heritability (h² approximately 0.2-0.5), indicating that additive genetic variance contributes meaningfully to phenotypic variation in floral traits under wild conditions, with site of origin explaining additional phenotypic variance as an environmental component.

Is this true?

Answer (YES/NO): NO